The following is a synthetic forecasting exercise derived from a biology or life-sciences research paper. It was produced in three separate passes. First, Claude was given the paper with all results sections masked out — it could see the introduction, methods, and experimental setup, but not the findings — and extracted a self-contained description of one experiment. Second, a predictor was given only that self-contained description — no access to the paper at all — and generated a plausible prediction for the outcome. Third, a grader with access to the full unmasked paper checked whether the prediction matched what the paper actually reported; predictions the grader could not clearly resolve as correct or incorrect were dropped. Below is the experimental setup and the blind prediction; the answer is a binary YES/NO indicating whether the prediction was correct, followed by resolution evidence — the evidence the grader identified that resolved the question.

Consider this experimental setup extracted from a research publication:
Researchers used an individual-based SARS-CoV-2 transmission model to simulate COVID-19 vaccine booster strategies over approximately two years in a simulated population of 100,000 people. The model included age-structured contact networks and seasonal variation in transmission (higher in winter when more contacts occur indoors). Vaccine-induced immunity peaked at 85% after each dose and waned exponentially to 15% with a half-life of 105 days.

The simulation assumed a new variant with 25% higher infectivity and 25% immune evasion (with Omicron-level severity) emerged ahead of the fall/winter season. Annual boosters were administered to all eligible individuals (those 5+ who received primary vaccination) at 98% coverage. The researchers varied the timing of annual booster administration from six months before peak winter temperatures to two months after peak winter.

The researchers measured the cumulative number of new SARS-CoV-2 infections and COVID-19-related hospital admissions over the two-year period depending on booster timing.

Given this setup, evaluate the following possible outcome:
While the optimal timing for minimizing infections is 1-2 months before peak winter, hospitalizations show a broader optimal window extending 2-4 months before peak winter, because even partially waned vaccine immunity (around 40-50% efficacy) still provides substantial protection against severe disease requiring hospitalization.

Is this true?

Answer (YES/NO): NO